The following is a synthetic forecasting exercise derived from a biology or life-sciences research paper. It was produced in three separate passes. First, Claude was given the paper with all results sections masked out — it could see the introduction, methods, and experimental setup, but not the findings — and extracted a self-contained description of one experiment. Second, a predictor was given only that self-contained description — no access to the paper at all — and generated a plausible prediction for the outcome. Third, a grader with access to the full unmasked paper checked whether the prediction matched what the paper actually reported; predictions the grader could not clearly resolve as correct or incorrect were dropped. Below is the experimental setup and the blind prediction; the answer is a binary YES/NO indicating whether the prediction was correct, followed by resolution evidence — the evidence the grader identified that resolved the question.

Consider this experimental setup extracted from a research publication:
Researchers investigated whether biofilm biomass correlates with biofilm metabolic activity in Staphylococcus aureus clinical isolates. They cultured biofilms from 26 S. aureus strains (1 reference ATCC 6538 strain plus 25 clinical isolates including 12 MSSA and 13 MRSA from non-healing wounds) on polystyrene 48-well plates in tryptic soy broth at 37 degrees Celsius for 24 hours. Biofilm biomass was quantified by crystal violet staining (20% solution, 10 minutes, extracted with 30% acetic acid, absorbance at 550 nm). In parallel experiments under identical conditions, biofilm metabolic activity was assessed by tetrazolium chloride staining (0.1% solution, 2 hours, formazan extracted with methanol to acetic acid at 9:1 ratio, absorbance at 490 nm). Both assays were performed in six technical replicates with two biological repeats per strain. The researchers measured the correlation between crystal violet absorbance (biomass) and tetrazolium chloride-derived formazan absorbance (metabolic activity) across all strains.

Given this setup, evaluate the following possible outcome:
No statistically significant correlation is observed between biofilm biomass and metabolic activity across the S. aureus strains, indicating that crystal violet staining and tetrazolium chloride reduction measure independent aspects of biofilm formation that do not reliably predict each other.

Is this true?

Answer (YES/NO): YES